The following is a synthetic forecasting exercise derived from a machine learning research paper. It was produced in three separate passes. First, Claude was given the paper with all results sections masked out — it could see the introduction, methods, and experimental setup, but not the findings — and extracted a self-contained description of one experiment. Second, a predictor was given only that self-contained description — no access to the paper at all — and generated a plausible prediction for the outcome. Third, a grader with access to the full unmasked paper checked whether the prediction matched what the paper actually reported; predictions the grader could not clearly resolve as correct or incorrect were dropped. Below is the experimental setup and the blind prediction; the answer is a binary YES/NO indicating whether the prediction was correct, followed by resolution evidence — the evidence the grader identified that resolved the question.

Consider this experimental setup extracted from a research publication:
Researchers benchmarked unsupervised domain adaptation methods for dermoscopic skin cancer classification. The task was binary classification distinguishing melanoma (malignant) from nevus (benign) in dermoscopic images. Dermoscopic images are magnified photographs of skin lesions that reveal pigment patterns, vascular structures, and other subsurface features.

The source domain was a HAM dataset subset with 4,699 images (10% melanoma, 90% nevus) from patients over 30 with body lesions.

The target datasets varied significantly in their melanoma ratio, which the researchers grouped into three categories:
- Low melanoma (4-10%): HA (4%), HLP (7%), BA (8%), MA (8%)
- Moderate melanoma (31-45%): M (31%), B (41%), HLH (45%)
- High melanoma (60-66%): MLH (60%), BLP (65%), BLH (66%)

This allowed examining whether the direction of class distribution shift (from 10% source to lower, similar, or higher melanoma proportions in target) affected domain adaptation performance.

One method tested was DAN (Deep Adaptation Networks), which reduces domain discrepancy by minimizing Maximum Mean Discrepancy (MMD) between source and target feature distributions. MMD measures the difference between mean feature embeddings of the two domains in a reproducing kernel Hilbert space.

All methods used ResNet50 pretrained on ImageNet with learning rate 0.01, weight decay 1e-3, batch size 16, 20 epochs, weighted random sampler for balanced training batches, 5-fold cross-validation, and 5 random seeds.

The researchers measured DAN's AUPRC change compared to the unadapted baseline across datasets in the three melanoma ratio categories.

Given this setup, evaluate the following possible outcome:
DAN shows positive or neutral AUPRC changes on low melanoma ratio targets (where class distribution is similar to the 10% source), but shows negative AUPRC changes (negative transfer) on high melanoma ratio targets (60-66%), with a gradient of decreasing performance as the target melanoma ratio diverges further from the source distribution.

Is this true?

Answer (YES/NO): NO